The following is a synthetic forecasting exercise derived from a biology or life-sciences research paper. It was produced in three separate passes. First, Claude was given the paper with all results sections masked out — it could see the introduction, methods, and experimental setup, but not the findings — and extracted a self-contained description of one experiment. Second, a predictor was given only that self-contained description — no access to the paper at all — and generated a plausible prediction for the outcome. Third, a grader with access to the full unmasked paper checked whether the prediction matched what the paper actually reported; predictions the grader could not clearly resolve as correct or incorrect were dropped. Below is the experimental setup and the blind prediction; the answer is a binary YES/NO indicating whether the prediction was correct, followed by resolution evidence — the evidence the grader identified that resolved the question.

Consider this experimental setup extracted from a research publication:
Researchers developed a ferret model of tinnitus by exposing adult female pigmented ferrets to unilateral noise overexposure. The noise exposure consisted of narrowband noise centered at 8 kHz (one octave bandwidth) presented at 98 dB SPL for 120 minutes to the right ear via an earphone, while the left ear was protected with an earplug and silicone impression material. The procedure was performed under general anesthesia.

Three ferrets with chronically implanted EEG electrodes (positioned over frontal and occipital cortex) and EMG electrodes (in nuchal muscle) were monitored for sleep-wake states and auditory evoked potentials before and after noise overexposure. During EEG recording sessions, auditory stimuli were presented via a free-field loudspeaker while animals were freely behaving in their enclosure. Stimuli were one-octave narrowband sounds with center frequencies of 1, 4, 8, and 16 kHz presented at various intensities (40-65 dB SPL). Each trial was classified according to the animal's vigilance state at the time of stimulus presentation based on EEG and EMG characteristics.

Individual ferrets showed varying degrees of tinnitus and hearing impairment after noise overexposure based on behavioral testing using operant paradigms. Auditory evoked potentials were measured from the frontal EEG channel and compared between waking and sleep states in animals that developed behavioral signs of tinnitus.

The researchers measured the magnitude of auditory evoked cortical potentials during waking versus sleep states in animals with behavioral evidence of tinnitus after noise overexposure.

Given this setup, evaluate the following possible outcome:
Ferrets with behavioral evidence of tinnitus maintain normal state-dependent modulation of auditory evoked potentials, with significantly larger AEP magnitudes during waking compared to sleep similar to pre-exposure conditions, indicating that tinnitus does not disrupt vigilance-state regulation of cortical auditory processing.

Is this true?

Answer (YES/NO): YES